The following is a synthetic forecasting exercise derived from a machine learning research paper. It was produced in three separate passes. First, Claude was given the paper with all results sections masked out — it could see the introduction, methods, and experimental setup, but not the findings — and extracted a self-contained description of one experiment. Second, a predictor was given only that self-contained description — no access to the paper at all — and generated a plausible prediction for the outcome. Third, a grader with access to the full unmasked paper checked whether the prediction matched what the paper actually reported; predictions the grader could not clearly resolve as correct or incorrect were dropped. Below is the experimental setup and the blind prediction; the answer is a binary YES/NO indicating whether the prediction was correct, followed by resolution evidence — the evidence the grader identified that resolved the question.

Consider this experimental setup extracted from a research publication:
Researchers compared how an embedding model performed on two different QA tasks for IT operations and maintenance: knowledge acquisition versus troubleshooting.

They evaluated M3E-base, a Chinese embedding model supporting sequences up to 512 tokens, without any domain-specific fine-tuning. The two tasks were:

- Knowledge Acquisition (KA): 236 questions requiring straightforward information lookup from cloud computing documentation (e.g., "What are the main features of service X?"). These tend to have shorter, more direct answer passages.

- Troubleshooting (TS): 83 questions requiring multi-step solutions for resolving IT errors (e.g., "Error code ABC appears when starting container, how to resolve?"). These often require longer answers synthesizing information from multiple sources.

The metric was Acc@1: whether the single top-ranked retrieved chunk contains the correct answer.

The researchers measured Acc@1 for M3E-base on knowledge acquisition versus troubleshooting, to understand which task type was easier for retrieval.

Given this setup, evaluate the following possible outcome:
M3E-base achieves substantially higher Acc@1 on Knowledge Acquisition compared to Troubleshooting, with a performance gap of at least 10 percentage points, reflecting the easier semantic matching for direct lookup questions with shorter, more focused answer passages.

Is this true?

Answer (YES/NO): NO